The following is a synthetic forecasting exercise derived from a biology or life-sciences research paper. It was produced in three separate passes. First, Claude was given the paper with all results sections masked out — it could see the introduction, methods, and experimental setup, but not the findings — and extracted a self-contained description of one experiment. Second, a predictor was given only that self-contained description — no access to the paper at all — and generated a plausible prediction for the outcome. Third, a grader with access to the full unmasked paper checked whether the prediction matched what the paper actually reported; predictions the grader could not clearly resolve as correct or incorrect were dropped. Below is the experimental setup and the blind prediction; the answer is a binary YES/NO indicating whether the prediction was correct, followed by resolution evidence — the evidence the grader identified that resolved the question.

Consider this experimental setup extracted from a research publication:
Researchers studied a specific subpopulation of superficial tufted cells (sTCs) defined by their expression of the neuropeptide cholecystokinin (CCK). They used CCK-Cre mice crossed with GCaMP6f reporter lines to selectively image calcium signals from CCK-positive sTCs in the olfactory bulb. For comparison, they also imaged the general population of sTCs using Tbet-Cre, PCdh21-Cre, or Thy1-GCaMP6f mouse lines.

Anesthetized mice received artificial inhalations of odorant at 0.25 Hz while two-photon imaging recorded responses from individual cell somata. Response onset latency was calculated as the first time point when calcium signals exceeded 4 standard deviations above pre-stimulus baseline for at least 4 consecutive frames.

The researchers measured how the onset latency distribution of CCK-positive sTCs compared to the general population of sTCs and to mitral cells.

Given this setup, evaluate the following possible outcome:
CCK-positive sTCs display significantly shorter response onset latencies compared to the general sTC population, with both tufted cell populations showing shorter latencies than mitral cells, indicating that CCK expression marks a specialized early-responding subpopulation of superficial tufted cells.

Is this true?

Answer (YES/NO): YES